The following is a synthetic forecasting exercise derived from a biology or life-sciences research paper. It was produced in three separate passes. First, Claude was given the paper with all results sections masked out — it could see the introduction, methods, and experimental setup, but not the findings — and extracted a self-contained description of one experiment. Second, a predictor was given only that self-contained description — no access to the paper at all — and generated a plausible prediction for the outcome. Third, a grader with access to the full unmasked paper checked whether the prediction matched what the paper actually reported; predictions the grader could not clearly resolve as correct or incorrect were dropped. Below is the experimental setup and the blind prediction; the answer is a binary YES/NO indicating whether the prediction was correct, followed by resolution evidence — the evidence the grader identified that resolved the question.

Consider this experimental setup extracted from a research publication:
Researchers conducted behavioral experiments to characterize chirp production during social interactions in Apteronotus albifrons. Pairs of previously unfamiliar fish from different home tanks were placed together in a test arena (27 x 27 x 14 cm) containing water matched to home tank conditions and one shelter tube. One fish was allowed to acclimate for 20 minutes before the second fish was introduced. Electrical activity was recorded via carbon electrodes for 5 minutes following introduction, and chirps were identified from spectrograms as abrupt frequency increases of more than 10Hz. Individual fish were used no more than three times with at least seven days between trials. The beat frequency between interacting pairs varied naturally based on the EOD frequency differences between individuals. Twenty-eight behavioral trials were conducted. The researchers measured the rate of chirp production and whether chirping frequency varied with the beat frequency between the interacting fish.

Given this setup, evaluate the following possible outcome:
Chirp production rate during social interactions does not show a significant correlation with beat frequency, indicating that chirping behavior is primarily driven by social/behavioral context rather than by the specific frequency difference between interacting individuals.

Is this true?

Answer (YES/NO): NO